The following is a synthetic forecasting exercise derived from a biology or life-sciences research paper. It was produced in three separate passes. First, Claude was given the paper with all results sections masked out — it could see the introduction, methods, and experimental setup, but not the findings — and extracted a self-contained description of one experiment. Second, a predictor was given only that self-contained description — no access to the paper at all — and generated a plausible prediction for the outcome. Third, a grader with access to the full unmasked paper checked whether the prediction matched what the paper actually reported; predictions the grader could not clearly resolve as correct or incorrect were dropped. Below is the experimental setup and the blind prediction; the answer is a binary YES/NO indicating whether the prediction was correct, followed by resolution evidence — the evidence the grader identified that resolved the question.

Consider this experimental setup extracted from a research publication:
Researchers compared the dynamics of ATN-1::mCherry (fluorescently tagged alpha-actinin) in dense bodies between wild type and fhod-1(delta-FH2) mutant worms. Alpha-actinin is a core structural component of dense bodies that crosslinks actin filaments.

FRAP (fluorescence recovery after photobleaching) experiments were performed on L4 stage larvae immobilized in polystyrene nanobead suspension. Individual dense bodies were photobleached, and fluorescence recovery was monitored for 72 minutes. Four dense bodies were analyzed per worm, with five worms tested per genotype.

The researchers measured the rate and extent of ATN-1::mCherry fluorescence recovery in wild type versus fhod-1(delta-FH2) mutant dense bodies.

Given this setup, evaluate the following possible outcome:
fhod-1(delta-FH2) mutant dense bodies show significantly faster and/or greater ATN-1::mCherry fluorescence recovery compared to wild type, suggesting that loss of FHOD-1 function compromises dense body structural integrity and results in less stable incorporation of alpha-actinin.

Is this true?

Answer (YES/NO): YES